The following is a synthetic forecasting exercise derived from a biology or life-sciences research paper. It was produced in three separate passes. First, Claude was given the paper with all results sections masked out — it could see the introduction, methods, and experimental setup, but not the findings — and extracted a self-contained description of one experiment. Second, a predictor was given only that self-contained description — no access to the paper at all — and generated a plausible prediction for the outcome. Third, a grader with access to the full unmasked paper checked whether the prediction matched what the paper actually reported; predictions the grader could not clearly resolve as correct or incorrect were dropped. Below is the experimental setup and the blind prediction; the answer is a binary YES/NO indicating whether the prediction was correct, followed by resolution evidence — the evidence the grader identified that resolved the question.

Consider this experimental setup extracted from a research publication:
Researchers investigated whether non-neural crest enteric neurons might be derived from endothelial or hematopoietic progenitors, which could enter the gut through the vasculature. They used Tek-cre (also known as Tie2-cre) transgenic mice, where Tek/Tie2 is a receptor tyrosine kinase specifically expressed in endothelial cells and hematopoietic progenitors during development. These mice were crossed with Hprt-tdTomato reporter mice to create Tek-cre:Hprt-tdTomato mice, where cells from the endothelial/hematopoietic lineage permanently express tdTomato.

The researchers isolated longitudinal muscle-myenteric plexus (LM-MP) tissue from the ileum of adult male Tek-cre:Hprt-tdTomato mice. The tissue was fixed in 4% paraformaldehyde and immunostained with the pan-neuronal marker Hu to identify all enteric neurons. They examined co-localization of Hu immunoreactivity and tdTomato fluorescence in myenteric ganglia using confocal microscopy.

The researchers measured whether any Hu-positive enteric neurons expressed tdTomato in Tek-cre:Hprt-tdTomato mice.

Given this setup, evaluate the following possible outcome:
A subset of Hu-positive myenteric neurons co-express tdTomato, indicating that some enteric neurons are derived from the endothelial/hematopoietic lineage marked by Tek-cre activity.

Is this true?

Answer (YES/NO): YES